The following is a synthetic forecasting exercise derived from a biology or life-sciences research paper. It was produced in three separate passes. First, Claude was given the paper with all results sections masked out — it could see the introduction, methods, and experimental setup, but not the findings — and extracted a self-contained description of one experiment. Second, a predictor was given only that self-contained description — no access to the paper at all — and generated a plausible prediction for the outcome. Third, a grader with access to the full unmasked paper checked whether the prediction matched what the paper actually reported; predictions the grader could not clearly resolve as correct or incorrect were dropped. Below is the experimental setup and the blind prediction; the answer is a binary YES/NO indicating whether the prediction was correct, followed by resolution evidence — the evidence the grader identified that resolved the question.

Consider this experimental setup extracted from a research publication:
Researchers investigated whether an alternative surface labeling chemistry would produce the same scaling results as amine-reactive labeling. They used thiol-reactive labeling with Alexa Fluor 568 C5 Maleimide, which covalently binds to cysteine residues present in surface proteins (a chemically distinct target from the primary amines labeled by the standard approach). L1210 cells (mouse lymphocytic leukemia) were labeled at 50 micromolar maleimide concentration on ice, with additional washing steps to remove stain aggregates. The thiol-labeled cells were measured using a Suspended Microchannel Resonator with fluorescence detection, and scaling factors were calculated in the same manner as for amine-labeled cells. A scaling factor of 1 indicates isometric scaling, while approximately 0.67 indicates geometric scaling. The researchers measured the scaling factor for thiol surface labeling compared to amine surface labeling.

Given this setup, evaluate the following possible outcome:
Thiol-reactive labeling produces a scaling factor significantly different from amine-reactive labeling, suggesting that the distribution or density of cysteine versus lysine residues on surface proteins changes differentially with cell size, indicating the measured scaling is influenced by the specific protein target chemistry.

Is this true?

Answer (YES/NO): NO